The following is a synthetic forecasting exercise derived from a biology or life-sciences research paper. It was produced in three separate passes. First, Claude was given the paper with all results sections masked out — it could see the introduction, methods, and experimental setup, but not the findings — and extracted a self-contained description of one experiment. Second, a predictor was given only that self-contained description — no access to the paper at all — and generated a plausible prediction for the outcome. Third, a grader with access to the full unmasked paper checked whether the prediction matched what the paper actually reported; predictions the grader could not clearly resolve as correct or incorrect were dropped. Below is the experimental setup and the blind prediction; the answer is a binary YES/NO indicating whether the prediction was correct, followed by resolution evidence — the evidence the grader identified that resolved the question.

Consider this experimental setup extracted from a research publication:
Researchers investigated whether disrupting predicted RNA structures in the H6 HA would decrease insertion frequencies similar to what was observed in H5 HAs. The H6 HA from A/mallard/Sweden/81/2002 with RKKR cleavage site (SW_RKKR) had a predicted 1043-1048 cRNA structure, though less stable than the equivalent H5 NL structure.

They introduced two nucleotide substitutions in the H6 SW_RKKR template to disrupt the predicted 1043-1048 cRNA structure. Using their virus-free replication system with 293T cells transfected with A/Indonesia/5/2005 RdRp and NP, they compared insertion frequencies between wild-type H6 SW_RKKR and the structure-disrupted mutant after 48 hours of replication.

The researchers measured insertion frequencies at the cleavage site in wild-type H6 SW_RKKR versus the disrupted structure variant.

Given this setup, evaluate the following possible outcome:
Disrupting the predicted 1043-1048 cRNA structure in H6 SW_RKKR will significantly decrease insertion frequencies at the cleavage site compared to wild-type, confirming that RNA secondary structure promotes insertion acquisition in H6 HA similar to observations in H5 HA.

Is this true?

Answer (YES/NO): NO